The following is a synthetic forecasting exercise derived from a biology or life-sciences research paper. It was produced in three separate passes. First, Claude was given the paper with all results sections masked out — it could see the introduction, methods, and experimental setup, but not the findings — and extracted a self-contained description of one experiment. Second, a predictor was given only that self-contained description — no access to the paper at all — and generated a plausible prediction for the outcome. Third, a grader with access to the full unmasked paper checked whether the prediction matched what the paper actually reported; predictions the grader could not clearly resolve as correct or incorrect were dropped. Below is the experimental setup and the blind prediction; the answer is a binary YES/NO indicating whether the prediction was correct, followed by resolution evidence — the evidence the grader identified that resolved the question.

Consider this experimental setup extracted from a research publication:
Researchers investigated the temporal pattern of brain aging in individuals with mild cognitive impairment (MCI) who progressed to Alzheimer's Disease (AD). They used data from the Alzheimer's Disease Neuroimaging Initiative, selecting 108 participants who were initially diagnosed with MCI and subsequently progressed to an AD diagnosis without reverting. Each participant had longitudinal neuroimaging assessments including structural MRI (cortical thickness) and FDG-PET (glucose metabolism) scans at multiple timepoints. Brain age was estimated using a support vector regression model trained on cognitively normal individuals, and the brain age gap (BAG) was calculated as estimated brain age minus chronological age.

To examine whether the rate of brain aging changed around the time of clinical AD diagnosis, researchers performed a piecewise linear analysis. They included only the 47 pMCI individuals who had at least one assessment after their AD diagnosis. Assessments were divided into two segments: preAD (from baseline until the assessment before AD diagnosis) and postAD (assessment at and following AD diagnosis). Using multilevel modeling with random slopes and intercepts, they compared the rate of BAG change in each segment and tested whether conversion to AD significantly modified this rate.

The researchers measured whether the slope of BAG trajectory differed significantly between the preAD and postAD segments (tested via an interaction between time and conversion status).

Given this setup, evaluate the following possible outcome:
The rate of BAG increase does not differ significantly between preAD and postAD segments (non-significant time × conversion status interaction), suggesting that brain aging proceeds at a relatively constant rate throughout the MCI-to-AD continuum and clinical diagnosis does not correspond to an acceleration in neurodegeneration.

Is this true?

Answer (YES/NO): YES